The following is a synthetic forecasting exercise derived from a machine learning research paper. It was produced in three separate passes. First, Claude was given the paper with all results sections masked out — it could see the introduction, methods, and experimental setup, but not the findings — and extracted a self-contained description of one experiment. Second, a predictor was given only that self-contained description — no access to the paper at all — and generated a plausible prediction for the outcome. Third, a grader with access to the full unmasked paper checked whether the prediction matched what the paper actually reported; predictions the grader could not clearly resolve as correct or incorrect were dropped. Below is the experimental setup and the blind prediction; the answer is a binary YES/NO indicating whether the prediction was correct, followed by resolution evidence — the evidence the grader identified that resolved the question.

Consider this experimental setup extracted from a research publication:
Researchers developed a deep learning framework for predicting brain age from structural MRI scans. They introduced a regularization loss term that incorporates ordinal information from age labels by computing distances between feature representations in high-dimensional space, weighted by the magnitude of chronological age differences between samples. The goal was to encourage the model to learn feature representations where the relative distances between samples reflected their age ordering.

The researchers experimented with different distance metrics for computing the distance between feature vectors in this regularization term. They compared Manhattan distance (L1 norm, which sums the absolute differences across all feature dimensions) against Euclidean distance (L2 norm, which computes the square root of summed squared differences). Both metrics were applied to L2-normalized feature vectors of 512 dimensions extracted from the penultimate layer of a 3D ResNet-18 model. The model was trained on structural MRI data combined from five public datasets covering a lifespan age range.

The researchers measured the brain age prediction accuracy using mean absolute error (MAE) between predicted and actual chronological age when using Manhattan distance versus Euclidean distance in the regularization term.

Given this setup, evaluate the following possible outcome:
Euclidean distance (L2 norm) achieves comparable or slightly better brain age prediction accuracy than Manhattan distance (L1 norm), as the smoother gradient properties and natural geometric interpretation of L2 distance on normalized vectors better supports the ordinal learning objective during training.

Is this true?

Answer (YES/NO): NO